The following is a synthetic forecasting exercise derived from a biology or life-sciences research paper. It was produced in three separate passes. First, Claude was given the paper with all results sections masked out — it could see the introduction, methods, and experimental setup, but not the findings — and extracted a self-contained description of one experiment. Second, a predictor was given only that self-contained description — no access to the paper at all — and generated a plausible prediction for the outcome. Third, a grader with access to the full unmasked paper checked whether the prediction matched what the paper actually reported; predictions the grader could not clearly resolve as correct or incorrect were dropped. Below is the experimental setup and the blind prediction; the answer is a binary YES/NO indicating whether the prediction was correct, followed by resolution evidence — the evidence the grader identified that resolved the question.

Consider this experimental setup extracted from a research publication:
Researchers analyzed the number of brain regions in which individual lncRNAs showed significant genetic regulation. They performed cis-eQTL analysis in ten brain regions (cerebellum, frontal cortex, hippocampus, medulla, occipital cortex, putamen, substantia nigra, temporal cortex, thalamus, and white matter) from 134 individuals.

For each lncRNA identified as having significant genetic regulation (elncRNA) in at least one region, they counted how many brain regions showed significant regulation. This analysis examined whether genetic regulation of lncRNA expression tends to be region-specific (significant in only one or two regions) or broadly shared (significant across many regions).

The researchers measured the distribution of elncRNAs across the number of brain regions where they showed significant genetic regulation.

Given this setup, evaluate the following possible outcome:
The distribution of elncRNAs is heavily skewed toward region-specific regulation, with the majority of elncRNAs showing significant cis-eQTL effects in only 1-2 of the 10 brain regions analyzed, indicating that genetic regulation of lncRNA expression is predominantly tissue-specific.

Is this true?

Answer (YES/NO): YES